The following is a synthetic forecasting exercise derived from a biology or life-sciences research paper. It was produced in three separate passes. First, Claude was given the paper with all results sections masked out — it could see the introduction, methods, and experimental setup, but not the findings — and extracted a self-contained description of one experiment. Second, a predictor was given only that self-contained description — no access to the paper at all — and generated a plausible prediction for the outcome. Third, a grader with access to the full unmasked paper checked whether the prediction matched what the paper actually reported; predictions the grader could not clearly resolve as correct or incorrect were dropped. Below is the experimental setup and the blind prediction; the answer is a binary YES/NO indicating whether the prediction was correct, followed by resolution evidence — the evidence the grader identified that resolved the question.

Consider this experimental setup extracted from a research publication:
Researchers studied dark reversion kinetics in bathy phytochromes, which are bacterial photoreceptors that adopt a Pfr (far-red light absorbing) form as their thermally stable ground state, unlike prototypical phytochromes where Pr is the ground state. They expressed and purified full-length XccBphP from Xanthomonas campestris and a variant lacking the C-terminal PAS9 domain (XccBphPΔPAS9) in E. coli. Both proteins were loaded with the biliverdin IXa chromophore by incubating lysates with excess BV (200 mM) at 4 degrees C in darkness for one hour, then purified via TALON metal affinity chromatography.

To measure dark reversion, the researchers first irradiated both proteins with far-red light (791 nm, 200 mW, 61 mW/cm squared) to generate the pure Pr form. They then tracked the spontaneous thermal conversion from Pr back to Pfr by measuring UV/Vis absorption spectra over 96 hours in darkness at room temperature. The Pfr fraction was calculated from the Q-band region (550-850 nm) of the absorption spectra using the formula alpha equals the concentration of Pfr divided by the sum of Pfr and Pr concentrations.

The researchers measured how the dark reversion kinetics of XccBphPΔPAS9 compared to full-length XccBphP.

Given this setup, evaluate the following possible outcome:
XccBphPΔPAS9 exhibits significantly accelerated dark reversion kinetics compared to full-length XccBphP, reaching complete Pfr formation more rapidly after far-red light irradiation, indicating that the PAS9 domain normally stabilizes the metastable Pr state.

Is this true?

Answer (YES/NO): YES